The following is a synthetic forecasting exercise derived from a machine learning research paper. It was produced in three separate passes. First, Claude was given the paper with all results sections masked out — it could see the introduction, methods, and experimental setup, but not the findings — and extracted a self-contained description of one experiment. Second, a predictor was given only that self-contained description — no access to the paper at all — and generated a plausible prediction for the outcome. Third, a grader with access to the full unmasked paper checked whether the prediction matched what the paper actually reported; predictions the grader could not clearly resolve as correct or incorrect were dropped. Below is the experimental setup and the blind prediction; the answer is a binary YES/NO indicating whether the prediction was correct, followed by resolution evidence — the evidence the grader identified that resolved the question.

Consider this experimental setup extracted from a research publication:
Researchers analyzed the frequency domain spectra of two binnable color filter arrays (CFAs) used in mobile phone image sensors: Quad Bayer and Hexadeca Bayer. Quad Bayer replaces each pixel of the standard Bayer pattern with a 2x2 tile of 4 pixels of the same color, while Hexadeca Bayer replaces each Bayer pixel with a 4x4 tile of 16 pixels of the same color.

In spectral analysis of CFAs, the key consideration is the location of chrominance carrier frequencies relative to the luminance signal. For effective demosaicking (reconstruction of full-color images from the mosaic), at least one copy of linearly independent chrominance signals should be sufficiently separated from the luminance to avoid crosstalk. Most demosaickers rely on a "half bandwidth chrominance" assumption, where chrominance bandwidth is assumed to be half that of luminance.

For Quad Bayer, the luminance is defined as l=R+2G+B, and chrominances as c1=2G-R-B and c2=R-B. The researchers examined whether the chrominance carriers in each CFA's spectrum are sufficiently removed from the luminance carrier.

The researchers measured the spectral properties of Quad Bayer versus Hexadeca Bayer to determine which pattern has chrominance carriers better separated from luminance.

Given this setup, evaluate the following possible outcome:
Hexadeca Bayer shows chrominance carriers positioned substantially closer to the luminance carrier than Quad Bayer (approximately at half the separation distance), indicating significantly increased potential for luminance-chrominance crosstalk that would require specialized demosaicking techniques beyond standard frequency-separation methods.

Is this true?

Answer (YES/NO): NO